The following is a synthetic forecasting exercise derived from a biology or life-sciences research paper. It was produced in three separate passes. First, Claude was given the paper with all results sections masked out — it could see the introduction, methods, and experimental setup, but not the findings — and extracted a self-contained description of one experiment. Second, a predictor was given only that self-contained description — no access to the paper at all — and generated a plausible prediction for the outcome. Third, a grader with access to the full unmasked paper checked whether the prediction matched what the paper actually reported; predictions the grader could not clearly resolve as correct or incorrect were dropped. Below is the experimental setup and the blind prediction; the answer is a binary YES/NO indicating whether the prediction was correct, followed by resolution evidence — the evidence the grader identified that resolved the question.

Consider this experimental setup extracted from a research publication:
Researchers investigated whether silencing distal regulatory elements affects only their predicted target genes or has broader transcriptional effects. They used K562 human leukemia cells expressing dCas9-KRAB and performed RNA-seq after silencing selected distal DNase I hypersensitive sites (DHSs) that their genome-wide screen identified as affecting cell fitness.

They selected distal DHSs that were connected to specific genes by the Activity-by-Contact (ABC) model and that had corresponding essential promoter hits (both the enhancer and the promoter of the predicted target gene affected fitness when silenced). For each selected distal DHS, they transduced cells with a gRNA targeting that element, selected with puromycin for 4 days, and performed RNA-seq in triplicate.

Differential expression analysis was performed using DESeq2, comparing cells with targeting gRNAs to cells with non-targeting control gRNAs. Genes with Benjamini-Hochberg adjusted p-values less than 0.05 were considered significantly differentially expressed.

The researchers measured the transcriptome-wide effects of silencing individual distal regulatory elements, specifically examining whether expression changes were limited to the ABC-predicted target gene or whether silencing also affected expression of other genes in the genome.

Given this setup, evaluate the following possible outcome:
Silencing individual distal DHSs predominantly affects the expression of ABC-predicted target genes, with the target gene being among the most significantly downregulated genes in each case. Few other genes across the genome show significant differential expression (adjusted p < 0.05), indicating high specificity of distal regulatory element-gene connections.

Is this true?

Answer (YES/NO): NO